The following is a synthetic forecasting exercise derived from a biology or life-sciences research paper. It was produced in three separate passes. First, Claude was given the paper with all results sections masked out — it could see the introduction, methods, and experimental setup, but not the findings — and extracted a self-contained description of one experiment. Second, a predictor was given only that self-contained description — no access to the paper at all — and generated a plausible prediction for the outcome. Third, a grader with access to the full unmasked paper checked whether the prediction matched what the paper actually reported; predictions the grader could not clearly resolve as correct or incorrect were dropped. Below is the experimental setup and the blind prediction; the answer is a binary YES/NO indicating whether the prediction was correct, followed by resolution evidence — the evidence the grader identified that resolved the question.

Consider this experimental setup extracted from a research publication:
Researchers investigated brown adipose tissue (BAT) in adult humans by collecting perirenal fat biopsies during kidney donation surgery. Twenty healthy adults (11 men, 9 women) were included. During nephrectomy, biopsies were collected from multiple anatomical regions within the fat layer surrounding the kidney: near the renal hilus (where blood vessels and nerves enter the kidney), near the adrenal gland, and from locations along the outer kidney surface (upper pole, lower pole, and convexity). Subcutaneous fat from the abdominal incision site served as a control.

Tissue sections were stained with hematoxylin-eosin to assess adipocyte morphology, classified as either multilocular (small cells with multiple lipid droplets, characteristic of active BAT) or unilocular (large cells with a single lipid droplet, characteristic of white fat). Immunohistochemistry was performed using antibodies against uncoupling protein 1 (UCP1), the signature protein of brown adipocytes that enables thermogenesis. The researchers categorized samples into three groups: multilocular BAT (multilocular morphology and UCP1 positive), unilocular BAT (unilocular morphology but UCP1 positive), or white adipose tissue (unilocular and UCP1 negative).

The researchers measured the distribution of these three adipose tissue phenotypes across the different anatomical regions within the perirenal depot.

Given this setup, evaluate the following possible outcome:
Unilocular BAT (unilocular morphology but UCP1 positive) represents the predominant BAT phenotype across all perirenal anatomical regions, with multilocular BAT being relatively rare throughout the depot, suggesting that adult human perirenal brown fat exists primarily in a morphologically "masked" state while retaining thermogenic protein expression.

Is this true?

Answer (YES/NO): YES